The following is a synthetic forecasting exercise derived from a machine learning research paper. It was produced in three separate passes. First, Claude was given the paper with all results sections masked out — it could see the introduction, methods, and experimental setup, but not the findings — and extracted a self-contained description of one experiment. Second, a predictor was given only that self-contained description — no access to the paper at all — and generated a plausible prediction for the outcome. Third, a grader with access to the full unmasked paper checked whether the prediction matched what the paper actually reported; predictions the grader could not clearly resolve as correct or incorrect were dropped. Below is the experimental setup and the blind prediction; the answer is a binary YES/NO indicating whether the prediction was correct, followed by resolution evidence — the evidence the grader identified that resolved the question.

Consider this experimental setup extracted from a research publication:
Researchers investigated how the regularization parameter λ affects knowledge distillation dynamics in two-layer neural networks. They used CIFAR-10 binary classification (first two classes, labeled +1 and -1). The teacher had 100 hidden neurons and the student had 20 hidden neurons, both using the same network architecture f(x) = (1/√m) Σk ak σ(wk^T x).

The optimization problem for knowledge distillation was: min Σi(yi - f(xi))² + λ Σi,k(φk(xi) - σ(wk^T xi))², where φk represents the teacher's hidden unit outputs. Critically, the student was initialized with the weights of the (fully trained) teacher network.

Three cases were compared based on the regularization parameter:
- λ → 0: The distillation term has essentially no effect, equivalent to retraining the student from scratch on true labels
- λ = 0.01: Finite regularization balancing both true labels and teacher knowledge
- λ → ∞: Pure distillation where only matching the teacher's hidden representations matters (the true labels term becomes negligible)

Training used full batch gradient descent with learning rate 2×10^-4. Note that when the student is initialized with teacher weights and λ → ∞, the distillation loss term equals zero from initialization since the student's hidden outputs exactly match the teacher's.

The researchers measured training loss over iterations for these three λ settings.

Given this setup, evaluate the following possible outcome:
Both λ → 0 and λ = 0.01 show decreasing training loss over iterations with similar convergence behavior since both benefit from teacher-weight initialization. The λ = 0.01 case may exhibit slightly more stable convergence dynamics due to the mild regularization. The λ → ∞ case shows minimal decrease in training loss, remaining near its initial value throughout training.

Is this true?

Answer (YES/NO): NO